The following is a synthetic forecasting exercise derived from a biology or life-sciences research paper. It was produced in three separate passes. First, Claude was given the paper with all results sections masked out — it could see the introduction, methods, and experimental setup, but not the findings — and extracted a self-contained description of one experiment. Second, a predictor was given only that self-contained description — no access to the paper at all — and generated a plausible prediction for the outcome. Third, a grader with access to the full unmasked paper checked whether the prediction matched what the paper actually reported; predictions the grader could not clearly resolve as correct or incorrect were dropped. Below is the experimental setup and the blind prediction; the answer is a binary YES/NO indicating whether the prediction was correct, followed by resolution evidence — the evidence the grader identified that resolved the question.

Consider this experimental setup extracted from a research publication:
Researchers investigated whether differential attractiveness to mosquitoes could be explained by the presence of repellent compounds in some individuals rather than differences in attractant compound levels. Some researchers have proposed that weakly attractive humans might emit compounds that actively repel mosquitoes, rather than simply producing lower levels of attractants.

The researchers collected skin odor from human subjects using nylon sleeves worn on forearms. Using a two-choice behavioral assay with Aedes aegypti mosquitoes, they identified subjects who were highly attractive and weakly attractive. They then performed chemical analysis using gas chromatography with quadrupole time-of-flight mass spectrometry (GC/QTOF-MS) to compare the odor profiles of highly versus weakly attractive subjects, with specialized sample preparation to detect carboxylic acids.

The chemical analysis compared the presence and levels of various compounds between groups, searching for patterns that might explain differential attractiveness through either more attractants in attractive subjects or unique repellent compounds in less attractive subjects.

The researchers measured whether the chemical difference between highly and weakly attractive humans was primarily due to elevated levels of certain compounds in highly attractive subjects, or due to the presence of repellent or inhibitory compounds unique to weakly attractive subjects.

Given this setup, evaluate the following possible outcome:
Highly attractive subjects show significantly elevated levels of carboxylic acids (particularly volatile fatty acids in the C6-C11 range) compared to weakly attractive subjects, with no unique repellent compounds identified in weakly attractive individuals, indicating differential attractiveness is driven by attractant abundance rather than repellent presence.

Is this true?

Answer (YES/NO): NO